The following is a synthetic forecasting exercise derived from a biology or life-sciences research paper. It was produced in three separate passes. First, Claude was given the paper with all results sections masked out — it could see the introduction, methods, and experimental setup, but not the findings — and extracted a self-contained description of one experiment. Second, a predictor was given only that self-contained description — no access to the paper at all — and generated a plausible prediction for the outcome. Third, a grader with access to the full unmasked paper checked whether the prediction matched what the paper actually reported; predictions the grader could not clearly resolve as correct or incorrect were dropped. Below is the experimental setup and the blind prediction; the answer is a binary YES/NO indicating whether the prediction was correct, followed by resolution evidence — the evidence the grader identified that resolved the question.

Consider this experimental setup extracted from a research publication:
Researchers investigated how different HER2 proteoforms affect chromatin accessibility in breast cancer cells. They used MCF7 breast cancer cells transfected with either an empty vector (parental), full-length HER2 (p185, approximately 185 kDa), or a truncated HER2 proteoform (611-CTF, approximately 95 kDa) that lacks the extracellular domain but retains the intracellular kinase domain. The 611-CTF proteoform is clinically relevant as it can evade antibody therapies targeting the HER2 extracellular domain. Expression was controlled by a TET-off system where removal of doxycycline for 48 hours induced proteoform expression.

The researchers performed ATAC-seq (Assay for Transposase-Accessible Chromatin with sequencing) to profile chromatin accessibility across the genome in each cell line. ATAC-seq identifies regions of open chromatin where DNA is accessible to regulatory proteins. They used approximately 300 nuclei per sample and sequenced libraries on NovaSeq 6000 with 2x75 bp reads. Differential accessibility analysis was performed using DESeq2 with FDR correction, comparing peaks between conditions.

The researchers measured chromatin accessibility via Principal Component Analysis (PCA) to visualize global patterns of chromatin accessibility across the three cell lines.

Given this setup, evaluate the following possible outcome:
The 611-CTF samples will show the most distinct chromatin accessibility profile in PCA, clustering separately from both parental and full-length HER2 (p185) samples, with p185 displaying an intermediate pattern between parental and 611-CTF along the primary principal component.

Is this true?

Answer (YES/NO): NO